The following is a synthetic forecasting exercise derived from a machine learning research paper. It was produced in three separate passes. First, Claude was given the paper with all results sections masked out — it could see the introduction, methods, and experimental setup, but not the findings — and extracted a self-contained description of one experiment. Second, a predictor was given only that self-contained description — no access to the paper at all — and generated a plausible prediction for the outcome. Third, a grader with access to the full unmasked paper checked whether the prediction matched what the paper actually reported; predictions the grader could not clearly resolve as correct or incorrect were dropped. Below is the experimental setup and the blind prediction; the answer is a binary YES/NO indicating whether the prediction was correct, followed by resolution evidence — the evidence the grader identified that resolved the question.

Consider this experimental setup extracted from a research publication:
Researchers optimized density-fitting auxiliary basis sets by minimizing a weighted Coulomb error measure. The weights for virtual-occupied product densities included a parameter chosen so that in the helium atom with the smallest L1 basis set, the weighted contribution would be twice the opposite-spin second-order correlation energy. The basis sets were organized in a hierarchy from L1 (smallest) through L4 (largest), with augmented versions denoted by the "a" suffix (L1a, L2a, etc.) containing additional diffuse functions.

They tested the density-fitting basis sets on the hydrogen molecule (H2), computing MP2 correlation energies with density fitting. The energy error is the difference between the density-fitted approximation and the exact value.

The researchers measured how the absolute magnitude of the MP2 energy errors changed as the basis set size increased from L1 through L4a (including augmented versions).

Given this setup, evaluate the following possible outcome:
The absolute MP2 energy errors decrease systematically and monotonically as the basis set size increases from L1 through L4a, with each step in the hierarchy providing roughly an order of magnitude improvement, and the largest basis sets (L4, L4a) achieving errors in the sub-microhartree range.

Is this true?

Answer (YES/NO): NO